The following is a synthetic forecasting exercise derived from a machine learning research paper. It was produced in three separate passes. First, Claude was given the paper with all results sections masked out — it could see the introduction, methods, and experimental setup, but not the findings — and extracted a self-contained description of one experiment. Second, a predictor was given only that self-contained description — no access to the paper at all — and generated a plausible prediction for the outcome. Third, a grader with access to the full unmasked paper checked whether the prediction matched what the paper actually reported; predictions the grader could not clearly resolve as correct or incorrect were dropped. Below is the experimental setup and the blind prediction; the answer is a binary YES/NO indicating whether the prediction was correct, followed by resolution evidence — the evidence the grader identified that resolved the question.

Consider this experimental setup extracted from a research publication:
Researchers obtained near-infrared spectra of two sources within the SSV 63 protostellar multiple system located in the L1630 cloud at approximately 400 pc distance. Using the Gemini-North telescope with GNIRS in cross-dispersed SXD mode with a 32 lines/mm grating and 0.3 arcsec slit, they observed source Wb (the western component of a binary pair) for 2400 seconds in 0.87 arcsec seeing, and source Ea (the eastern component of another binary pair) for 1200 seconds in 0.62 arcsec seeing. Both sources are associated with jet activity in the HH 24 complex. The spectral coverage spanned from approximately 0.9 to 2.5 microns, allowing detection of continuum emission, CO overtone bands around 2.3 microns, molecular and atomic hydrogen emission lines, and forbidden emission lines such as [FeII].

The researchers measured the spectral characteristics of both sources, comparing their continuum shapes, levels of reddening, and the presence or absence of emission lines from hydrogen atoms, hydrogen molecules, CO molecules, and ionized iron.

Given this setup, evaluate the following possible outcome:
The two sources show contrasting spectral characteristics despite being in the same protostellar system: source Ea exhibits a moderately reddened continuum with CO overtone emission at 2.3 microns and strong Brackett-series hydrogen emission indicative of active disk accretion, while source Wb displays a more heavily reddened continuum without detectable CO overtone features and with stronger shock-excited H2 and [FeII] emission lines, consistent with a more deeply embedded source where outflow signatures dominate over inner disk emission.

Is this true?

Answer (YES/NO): NO